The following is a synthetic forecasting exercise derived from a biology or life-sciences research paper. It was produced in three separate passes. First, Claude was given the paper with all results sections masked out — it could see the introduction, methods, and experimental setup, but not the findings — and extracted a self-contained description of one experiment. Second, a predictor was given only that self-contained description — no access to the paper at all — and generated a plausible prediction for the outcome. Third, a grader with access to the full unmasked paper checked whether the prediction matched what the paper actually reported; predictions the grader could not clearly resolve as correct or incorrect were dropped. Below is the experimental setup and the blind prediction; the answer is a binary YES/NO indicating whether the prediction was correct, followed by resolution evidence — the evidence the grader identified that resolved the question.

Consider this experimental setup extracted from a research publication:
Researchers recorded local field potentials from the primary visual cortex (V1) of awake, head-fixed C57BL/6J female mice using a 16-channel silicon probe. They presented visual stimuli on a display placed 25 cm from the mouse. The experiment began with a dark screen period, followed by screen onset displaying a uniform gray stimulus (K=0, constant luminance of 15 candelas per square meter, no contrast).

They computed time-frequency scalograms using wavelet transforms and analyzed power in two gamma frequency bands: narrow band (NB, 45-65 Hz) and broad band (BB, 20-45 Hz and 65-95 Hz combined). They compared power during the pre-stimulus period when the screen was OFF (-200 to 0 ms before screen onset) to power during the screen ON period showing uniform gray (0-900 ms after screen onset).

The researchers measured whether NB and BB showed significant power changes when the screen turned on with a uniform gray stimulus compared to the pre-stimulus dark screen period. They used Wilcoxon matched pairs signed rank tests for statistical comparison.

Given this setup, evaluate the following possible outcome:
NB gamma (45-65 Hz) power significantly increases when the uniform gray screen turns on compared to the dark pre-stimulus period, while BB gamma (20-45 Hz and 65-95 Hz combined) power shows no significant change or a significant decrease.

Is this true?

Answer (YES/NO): NO